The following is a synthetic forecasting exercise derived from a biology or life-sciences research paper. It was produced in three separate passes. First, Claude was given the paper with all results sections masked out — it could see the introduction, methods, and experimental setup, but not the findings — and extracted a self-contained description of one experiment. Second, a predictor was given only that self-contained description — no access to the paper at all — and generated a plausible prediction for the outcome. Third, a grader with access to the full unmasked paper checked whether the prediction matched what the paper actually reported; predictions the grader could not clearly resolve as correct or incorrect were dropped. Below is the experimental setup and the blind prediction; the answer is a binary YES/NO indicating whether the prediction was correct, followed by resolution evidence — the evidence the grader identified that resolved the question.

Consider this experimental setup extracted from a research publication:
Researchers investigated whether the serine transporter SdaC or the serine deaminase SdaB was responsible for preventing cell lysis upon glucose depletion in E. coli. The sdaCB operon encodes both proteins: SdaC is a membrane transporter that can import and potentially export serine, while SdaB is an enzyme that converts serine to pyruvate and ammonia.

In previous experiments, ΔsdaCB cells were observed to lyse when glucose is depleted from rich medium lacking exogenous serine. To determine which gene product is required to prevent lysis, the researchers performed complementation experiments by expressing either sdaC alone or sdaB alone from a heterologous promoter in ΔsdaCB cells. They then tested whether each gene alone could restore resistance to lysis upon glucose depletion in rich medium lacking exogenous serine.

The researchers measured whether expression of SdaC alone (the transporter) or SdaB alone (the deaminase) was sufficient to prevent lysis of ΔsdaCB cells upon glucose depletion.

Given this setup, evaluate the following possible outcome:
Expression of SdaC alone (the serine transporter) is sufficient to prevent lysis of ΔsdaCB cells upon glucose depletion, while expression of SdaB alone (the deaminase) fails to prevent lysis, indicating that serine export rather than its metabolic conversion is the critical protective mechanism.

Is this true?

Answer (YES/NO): YES